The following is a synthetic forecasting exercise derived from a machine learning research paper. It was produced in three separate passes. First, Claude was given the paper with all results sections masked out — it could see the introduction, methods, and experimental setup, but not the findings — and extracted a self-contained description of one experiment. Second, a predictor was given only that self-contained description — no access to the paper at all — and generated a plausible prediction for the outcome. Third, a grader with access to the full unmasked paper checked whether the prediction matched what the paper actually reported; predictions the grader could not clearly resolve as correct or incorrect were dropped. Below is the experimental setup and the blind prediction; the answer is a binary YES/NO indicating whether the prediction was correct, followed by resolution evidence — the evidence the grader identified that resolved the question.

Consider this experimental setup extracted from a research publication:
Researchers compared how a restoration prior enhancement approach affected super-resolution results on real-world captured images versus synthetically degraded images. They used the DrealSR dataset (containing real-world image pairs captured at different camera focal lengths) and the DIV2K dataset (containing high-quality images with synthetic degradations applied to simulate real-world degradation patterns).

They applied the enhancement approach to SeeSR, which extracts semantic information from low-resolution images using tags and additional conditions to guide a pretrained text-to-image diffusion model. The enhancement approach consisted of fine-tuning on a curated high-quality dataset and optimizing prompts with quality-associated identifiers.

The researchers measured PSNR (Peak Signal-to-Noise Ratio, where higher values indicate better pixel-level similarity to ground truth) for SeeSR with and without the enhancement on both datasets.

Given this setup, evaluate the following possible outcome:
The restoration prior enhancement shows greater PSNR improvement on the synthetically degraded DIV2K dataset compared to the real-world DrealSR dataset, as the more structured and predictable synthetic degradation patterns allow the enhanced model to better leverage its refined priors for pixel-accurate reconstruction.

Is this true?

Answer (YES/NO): NO